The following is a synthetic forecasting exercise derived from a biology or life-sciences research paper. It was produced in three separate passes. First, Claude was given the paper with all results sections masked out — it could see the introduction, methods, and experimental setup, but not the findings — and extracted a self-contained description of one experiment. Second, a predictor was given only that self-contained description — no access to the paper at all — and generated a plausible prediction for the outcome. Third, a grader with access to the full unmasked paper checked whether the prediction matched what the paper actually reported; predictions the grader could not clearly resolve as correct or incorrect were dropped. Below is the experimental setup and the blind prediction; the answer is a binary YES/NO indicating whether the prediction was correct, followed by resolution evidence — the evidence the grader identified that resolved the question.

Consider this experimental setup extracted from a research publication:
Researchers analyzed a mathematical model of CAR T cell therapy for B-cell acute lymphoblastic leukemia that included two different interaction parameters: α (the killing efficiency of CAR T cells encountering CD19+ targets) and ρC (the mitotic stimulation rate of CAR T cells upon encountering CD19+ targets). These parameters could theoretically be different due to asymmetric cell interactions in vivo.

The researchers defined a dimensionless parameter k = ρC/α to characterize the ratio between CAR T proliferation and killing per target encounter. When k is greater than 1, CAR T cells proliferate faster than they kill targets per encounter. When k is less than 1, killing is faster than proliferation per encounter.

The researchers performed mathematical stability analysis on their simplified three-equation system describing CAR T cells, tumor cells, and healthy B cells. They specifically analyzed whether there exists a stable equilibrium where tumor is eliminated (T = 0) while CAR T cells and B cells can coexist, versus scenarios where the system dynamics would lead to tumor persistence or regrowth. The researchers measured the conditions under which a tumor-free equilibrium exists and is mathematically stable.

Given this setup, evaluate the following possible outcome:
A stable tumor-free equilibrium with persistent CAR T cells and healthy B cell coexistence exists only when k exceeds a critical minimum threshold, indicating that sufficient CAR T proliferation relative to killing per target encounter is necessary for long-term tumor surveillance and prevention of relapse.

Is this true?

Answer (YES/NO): NO